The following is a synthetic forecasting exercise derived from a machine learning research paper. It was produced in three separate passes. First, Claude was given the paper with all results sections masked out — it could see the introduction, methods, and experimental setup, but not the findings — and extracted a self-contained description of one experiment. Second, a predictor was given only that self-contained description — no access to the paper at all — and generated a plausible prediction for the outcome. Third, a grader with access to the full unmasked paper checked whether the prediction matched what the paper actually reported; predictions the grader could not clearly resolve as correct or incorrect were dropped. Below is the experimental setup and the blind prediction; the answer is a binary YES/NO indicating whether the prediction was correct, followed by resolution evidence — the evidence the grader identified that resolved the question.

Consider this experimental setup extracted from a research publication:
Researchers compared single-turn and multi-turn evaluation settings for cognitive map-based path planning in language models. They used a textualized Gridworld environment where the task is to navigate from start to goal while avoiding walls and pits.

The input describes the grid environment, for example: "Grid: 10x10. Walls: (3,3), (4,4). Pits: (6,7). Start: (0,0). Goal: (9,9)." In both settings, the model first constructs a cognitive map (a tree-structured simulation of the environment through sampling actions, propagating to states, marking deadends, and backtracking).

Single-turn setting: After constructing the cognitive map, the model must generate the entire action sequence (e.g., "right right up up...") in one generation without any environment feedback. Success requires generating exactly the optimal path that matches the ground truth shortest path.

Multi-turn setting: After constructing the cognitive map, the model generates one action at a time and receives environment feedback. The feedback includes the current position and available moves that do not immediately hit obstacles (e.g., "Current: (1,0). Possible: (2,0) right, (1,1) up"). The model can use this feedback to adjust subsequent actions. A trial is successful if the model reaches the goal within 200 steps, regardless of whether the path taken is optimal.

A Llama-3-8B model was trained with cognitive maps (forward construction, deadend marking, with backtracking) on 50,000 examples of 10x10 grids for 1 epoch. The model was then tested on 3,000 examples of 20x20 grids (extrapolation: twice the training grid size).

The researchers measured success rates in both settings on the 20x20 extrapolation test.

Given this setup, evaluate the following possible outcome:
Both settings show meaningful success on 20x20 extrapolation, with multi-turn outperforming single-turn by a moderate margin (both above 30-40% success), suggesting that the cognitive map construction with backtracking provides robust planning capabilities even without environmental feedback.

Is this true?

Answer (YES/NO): YES